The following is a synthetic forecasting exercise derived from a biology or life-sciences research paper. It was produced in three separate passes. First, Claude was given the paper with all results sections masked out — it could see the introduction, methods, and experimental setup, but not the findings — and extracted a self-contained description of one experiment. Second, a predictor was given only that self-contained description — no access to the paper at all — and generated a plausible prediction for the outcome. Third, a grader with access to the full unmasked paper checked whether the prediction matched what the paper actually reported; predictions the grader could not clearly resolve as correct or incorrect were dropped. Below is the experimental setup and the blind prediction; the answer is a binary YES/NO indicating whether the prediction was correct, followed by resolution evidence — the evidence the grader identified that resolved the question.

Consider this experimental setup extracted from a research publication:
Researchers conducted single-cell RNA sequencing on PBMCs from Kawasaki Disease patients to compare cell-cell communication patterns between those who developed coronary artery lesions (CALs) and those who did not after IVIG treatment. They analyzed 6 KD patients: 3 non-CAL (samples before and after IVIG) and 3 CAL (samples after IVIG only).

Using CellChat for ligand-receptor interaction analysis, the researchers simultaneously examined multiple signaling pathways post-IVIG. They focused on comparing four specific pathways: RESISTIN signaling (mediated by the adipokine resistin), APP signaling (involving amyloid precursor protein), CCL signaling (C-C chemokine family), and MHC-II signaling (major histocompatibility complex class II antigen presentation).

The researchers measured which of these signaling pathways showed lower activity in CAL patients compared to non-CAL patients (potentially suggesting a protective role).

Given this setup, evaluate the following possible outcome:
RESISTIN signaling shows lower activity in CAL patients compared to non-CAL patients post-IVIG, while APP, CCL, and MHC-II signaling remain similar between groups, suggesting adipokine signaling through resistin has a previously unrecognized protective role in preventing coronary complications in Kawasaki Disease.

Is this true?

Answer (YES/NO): NO